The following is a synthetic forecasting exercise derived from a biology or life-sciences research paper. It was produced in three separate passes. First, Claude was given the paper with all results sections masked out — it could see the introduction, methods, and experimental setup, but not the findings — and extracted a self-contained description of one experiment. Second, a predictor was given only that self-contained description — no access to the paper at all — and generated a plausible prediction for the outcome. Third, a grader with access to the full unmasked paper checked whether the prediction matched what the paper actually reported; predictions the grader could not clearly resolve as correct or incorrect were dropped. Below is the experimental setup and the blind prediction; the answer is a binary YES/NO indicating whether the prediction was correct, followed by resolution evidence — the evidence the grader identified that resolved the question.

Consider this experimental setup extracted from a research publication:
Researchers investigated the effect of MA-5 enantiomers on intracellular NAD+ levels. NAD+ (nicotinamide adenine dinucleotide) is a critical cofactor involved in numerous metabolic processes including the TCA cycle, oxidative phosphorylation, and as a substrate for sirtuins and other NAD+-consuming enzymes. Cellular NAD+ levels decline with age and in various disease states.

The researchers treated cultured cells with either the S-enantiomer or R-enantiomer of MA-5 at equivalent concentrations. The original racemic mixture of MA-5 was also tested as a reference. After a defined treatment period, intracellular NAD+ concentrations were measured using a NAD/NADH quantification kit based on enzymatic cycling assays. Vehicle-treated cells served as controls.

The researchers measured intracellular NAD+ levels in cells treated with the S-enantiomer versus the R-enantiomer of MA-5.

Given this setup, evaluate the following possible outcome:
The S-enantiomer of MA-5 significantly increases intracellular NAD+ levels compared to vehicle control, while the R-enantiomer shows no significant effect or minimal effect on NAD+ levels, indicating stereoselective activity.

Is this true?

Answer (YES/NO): YES